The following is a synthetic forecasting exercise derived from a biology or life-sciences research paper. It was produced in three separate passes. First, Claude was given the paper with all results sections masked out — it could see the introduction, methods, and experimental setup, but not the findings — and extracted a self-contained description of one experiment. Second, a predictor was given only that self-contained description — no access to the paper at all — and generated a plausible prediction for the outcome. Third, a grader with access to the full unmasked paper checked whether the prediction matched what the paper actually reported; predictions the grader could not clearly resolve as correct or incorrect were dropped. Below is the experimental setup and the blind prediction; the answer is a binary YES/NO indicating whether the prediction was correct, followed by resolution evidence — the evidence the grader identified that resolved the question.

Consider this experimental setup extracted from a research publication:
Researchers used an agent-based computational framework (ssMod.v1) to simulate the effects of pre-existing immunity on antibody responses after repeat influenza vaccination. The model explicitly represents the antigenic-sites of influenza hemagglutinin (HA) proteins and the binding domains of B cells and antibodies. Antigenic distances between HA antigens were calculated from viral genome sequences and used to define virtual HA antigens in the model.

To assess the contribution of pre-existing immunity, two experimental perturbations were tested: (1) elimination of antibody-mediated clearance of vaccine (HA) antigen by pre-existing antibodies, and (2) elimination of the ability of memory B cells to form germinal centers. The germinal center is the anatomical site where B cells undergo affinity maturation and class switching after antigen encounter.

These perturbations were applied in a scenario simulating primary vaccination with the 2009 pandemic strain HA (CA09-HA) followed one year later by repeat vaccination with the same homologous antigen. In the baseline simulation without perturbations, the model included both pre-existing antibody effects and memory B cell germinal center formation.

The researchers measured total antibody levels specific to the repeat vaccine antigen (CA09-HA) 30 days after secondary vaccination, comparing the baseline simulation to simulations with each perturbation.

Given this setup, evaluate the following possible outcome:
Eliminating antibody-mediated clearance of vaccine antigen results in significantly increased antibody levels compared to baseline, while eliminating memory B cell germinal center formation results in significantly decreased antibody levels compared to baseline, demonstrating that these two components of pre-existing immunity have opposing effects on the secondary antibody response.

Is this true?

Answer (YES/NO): YES